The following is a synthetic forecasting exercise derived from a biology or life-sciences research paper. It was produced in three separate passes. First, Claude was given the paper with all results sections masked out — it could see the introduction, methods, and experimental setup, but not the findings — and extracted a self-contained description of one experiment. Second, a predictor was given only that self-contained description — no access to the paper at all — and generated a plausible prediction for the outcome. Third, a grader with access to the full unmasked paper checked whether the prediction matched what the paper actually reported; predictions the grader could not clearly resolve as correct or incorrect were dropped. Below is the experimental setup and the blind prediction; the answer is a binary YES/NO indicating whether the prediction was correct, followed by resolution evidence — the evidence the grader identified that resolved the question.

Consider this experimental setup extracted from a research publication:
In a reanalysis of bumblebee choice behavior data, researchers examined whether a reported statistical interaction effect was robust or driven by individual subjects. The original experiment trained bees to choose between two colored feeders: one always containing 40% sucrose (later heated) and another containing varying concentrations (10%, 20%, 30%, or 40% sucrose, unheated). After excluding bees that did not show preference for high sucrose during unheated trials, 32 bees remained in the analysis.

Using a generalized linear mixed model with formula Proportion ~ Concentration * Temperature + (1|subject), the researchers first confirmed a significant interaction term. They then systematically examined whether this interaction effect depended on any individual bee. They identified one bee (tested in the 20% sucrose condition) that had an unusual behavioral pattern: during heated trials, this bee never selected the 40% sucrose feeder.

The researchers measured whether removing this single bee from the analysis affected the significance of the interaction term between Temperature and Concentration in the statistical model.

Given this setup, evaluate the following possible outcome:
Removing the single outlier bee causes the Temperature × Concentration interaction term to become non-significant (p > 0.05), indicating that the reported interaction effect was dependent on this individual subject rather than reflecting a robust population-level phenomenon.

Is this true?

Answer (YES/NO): YES